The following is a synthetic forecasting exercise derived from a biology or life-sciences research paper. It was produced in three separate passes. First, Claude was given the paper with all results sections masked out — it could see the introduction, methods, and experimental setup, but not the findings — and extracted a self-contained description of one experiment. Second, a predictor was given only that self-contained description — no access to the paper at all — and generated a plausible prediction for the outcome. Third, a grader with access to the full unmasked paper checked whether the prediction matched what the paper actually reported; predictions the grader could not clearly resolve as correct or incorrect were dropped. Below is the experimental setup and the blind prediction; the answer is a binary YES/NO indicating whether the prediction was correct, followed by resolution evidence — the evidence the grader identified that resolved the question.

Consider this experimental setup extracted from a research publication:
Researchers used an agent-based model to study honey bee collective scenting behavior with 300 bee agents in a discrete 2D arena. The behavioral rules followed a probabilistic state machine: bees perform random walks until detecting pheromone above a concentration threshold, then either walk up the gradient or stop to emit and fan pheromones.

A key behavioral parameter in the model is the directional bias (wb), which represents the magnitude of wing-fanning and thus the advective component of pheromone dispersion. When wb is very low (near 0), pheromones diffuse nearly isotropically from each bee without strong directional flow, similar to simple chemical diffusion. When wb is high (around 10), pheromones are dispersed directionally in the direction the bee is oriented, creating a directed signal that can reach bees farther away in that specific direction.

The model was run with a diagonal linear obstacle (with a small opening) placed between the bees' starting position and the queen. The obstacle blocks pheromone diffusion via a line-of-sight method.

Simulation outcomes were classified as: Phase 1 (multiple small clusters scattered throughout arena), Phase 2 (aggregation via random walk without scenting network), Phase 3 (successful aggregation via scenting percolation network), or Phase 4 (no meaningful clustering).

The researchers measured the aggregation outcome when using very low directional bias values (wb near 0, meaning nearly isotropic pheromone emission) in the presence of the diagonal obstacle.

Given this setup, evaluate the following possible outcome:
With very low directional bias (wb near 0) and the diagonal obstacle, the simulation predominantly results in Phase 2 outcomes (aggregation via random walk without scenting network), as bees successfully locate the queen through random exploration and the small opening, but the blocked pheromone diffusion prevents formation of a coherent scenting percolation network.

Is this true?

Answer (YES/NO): NO